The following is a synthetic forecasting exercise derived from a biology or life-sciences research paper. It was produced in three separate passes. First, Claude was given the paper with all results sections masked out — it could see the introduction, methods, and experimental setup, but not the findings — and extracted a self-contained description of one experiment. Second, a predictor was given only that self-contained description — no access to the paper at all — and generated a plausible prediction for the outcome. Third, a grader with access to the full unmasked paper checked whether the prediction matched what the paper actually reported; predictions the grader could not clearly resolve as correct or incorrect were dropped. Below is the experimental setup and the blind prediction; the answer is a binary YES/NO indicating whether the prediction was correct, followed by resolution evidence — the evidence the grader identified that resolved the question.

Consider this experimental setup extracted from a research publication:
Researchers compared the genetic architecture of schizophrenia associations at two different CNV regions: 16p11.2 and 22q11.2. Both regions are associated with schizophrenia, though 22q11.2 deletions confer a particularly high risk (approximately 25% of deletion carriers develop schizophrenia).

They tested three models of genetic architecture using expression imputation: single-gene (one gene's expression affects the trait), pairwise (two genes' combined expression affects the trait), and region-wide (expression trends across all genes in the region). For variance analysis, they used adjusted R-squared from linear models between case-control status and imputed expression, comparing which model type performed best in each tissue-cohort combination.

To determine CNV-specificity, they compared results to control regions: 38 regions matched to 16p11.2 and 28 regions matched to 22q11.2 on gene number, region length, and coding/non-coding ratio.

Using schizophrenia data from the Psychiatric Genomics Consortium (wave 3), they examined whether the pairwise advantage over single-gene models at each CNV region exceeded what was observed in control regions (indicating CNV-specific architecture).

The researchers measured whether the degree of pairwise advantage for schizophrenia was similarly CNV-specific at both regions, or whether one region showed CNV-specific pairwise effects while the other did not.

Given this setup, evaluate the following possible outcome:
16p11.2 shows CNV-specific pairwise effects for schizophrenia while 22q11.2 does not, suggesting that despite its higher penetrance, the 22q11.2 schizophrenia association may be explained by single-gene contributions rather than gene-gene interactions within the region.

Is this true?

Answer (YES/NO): YES